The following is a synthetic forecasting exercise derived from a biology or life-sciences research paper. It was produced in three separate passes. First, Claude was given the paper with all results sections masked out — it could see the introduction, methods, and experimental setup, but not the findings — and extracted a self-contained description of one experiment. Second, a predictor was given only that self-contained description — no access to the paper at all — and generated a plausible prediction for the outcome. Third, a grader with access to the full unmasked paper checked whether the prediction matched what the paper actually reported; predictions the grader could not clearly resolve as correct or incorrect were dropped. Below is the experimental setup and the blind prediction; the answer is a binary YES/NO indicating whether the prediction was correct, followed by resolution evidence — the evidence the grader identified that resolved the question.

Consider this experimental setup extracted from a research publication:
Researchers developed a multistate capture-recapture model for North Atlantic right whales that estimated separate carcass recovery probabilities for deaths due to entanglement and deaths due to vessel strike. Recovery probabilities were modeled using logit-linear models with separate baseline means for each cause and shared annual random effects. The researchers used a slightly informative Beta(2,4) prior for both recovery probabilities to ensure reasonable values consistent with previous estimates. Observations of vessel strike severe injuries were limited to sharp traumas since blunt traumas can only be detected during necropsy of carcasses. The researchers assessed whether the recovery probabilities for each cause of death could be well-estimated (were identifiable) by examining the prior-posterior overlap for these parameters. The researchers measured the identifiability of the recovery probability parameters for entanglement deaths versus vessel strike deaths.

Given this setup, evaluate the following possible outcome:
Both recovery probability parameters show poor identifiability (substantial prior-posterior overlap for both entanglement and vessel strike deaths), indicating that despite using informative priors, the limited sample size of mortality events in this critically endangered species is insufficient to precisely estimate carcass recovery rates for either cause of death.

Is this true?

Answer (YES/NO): NO